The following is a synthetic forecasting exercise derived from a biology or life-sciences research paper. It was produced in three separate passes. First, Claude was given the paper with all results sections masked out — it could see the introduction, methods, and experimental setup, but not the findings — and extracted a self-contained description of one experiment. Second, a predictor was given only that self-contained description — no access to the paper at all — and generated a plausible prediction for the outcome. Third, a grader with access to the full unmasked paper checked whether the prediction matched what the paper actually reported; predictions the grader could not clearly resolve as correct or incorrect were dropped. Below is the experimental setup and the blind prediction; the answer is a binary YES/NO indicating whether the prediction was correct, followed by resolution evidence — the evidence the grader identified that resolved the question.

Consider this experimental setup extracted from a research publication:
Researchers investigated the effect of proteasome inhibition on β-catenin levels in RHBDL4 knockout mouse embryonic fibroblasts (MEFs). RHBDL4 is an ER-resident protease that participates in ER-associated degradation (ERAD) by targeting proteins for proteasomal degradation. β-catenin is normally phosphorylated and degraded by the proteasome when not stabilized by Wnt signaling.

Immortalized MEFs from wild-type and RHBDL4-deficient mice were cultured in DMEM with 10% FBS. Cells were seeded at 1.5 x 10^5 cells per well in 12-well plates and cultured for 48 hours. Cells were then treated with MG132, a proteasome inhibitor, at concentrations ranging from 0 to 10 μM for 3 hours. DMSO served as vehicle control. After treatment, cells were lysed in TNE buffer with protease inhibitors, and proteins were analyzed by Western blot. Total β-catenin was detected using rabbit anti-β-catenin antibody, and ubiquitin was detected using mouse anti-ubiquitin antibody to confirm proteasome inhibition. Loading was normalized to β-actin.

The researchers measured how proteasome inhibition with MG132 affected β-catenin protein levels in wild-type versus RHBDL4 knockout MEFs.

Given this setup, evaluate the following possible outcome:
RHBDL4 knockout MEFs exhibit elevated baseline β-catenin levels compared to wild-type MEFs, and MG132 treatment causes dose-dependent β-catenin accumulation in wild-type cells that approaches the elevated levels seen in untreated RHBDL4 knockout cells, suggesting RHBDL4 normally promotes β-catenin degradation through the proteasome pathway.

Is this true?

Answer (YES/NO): YES